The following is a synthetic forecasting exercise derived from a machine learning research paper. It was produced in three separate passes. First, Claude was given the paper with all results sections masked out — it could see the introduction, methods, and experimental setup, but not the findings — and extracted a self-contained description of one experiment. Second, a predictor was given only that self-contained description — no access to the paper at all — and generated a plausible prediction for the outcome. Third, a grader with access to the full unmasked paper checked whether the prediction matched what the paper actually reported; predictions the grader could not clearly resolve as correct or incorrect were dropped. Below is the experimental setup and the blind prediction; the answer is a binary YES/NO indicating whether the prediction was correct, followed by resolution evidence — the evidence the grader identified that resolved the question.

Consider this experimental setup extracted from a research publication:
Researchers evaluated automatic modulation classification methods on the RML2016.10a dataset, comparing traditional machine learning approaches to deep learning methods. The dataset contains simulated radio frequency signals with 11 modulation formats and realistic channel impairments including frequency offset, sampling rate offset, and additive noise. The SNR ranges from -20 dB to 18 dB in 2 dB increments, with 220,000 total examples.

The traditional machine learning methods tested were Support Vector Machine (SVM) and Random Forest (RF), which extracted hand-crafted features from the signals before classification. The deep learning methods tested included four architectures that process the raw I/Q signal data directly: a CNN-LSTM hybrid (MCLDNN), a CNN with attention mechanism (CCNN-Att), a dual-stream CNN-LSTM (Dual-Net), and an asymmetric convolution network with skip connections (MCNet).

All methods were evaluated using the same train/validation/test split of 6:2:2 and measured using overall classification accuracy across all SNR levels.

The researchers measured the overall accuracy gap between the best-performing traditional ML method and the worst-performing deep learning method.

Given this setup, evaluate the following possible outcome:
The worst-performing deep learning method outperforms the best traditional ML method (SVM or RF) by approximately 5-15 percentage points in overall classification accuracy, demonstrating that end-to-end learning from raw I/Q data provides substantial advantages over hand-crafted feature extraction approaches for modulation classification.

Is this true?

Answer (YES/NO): NO